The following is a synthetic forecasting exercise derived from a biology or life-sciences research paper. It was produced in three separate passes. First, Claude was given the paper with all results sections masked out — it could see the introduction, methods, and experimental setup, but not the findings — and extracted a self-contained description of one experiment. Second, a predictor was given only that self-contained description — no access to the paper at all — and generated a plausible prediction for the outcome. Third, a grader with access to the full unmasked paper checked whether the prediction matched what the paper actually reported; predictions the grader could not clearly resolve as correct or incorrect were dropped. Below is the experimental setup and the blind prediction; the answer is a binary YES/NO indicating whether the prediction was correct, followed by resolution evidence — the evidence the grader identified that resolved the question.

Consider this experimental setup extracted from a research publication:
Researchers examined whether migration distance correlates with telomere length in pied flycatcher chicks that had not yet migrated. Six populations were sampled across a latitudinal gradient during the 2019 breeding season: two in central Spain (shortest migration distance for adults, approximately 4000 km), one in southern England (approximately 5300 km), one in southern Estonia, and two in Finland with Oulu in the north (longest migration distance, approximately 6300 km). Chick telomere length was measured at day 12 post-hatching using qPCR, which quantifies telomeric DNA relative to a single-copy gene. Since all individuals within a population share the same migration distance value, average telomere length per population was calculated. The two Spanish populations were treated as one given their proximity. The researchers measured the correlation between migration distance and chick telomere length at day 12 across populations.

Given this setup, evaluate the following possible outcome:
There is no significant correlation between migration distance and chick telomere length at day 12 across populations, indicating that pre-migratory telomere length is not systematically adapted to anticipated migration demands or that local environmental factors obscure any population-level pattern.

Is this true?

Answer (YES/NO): YES